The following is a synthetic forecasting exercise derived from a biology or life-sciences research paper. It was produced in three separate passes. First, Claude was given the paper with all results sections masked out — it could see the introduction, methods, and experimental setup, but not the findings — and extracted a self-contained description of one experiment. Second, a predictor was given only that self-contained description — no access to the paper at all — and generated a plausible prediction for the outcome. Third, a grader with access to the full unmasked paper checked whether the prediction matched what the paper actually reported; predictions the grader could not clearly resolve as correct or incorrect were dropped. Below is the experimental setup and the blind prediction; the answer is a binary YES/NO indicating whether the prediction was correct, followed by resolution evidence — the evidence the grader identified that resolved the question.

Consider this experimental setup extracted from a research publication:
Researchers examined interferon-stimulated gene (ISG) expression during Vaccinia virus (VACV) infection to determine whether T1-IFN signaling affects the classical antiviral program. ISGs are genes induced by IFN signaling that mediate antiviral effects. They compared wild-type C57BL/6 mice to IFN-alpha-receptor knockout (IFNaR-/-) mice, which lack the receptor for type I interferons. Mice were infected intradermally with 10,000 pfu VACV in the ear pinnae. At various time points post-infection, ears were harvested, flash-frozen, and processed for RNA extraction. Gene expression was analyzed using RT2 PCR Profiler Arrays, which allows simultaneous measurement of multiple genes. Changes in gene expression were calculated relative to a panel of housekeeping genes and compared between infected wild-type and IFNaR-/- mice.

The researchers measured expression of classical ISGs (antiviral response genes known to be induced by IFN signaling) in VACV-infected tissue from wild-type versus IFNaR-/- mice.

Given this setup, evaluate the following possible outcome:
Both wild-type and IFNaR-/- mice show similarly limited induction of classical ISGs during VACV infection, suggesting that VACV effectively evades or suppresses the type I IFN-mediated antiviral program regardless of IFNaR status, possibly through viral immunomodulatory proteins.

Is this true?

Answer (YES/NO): NO